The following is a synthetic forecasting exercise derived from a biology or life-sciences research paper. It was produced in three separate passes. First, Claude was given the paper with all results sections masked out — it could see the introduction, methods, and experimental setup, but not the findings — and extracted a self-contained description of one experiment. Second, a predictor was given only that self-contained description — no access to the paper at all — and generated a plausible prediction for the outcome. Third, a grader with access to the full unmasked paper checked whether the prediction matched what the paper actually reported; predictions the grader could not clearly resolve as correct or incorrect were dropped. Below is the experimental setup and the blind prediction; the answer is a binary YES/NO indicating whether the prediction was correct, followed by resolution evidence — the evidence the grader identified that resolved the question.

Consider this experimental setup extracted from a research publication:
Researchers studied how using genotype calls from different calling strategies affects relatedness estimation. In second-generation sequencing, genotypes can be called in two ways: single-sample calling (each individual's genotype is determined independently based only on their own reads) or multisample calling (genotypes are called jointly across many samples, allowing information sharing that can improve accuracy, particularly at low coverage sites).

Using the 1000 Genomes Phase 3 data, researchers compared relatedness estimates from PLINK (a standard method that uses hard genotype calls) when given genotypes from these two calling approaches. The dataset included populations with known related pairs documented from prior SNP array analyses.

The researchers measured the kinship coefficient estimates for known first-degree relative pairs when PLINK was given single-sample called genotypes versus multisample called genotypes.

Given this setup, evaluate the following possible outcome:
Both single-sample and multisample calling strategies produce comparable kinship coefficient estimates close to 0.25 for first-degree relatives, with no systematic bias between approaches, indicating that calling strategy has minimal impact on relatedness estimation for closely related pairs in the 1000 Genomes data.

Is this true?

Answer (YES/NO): NO